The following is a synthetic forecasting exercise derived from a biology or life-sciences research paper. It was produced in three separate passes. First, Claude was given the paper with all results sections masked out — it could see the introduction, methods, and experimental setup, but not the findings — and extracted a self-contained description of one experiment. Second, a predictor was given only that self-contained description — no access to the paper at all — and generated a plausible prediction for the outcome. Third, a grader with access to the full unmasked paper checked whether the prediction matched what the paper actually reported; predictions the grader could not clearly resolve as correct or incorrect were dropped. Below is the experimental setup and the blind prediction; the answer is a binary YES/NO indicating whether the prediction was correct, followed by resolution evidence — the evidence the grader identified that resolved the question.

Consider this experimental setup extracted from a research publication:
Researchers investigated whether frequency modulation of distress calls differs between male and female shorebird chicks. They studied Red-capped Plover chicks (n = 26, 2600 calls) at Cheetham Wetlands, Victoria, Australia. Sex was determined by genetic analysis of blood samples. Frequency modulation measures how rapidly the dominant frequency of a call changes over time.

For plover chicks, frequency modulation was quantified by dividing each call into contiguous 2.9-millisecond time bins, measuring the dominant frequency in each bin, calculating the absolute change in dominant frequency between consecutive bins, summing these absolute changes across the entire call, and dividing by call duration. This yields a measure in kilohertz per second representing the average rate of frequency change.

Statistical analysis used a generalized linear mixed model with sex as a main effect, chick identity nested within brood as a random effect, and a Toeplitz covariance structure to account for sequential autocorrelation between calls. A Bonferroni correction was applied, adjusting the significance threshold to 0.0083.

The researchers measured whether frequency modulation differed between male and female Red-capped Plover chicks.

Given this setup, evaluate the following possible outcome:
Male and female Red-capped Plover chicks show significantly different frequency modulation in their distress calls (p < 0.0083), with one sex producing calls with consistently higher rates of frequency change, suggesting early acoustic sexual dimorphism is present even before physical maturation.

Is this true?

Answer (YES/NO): NO